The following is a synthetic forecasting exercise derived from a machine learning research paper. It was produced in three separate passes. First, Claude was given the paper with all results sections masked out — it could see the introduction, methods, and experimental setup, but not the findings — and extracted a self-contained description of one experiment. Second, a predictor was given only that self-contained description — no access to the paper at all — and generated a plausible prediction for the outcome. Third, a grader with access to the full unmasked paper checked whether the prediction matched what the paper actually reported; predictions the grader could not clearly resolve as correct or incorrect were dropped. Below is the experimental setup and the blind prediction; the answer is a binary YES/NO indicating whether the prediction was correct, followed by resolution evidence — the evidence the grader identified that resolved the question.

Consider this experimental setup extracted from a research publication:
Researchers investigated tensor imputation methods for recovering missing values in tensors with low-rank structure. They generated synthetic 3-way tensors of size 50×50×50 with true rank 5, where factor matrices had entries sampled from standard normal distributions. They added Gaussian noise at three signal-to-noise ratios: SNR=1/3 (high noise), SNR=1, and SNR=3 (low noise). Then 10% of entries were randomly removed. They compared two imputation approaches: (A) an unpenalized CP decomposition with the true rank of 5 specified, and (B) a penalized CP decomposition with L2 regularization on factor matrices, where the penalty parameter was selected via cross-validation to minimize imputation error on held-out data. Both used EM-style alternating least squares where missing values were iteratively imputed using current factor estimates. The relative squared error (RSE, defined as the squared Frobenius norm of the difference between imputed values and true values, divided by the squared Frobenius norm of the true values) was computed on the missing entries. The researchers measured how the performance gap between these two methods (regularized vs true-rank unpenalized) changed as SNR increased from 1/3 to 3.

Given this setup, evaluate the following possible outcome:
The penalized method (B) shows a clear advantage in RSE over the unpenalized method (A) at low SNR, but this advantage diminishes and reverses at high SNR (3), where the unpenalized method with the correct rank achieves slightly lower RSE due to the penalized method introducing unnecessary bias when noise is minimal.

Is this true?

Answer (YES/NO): NO